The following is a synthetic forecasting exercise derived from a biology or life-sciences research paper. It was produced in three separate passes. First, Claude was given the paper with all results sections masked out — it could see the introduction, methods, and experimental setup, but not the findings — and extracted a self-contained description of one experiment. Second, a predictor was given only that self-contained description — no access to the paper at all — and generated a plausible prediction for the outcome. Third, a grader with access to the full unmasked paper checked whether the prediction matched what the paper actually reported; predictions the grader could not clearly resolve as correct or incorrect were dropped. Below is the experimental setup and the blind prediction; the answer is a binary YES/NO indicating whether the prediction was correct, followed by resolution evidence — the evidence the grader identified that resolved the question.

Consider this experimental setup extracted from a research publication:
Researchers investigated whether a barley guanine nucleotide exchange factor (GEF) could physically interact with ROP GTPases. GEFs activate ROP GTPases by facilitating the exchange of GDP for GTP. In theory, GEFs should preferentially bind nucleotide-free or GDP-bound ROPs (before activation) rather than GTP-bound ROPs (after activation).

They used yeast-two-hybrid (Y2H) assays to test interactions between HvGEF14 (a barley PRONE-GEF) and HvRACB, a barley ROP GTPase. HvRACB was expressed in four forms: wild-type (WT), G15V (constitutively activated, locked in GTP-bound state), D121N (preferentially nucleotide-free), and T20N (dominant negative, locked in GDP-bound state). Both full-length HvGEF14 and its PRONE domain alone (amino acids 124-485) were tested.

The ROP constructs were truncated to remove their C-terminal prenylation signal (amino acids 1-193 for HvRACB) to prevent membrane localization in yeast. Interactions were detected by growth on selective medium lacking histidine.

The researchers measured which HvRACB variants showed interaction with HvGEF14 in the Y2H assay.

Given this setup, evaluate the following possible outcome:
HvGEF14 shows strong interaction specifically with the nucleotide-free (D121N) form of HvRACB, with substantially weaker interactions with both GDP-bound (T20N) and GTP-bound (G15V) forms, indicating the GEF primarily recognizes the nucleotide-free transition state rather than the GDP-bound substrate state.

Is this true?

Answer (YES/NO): NO